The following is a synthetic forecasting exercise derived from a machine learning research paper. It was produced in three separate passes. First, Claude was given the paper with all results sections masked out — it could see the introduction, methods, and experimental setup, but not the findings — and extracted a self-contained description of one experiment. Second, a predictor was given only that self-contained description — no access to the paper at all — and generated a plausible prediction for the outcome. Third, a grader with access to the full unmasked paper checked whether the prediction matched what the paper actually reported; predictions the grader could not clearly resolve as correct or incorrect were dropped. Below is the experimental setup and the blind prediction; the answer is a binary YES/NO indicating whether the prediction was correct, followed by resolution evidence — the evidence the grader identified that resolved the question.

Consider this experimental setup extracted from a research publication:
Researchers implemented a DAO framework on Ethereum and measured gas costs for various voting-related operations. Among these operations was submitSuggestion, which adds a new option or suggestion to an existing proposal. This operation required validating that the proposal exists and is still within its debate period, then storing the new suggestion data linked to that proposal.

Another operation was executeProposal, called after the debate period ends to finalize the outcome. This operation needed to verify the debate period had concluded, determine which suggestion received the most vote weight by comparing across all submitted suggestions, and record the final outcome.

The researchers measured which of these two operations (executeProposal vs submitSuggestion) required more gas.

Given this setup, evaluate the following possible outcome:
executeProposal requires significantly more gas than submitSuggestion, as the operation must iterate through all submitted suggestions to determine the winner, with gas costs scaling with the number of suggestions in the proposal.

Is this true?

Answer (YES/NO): NO